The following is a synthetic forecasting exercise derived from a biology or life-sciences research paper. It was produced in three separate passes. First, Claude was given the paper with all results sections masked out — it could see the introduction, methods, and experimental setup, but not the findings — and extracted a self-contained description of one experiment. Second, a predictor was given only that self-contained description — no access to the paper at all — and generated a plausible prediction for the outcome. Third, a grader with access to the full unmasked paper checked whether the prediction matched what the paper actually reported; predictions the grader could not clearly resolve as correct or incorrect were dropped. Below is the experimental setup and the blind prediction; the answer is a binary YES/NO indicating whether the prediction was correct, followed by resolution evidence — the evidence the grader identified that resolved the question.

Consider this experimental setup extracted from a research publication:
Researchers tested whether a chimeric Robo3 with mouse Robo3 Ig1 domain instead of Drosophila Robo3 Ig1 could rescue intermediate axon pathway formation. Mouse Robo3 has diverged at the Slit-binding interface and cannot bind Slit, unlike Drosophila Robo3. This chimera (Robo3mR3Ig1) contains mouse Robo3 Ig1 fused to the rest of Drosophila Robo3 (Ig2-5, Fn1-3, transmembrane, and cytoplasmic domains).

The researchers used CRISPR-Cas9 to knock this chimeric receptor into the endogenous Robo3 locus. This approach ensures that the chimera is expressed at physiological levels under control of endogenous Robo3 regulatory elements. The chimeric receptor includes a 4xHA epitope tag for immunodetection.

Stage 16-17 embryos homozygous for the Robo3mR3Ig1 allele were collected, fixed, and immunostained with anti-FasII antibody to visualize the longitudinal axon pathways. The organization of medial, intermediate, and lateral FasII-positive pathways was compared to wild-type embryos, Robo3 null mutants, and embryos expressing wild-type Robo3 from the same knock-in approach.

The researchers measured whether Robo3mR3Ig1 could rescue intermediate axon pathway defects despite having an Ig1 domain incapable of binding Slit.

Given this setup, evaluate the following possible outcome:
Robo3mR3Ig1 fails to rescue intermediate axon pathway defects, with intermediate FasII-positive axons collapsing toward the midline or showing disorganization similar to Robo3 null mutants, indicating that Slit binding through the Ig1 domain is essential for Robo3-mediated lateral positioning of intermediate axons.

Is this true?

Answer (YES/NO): NO